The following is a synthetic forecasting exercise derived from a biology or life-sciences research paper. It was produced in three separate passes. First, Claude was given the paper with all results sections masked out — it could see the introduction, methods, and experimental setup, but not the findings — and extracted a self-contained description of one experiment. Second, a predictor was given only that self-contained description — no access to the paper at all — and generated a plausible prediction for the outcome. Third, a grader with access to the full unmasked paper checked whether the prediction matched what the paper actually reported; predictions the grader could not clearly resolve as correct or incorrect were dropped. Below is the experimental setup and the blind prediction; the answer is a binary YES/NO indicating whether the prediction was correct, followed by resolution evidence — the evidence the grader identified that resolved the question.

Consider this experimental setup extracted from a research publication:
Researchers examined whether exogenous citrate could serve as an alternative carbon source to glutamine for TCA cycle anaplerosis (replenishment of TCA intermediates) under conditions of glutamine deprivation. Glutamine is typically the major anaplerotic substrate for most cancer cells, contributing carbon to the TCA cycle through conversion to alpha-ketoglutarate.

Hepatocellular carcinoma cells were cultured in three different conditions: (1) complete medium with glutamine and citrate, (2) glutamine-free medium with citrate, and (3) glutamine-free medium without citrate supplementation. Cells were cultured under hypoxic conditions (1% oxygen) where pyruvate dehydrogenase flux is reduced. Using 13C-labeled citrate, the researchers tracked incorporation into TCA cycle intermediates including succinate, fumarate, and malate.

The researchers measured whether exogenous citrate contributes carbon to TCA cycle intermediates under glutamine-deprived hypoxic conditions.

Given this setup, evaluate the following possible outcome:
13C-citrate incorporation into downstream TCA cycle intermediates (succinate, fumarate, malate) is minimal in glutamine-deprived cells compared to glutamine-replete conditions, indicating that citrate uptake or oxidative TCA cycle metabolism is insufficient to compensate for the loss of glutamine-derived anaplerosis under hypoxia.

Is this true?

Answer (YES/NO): NO